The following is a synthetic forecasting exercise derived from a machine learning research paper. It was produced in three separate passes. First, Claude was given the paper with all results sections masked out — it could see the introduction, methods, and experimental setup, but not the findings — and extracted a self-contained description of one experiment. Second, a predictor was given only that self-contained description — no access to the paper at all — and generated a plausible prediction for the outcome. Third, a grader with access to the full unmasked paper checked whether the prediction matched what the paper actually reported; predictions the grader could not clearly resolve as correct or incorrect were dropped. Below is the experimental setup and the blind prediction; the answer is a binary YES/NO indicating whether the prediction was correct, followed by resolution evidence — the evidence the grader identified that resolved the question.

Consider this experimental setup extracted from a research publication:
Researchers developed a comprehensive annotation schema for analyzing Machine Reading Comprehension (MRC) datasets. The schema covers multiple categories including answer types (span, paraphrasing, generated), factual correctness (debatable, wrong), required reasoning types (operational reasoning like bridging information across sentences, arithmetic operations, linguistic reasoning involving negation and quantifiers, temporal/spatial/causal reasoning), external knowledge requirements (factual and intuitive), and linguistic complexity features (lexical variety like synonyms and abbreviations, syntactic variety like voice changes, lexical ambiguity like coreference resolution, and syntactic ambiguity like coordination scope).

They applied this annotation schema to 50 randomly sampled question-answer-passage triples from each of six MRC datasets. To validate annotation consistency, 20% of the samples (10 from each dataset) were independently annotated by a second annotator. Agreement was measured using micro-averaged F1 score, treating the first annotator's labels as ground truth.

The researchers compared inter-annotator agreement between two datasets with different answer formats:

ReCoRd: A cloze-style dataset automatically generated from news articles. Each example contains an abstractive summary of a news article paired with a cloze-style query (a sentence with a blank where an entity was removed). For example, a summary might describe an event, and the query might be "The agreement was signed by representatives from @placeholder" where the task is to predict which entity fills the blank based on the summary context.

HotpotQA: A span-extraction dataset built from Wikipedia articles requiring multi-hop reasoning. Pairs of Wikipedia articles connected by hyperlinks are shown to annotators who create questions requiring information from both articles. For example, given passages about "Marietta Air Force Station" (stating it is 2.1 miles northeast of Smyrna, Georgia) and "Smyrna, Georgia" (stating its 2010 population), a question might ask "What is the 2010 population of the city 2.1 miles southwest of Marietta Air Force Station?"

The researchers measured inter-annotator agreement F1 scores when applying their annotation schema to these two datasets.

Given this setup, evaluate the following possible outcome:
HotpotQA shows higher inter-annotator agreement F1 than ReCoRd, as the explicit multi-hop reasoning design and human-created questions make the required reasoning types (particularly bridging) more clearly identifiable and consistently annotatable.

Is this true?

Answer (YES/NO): YES